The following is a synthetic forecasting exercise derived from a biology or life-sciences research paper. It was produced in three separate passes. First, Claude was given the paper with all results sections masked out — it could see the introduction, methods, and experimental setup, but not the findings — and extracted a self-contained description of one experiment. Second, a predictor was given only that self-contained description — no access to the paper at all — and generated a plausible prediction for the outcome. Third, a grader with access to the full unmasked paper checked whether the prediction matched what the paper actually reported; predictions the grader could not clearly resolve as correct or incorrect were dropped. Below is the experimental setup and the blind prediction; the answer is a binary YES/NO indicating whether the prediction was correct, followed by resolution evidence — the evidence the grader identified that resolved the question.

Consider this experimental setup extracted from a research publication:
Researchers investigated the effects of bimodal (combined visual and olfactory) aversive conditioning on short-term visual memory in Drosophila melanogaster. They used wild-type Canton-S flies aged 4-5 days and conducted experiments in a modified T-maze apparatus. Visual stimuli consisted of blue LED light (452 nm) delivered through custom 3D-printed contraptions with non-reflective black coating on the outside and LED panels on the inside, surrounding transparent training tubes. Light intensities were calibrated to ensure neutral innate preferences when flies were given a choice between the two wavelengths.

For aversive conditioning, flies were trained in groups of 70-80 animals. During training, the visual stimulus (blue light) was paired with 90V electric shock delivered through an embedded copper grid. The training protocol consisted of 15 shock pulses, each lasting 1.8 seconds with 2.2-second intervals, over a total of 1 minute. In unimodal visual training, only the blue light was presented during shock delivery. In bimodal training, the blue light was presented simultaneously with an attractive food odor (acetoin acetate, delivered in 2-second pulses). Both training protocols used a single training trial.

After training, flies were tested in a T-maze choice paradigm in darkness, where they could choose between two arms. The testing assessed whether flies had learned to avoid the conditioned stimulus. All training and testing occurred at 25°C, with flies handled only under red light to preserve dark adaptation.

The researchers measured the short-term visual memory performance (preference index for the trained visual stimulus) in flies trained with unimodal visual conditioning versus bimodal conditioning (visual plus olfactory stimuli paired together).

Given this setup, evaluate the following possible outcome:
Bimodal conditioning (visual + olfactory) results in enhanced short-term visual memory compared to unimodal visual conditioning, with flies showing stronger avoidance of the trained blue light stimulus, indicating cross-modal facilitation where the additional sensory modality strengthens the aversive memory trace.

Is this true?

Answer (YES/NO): YES